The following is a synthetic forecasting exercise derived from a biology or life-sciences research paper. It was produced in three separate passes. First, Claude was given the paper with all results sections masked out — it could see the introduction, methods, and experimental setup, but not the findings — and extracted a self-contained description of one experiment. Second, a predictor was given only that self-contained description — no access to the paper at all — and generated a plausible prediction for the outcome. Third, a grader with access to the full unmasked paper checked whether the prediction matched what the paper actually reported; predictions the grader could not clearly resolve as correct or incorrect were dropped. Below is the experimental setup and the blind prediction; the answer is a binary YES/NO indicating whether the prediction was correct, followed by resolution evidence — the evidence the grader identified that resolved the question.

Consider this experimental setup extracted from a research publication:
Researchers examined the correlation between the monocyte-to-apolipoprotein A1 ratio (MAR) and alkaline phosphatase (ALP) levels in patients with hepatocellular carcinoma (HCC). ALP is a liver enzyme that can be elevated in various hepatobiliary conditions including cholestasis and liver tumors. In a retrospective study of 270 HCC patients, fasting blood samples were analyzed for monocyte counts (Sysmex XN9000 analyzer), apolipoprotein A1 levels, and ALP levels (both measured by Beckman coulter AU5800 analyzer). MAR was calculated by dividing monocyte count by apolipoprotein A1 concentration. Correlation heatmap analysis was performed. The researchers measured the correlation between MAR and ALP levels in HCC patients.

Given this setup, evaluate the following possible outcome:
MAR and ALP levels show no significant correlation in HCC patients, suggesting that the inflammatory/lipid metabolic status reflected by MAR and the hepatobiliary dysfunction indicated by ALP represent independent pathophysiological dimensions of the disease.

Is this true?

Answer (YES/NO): NO